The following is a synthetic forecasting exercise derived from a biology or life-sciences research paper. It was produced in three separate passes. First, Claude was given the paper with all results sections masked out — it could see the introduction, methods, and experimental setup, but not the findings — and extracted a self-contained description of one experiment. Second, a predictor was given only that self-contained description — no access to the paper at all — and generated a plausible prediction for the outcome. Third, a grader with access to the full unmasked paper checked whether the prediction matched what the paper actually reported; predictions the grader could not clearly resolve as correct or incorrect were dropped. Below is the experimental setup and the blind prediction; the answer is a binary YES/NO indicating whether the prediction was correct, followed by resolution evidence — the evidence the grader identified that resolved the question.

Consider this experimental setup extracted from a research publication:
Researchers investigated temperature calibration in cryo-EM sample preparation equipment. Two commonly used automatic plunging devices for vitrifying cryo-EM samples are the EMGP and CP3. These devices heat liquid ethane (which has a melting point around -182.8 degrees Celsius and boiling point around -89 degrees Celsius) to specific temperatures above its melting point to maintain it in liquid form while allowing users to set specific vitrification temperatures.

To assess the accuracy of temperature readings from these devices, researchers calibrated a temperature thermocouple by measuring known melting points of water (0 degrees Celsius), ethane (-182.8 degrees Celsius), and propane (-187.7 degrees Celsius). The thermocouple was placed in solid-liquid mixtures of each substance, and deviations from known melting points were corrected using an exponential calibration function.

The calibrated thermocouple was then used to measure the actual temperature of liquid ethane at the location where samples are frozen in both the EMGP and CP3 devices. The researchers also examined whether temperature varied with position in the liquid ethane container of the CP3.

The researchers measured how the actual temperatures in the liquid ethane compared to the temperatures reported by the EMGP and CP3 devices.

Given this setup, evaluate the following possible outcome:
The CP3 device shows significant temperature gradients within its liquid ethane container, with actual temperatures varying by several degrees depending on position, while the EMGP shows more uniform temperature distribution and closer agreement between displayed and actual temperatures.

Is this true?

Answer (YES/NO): YES